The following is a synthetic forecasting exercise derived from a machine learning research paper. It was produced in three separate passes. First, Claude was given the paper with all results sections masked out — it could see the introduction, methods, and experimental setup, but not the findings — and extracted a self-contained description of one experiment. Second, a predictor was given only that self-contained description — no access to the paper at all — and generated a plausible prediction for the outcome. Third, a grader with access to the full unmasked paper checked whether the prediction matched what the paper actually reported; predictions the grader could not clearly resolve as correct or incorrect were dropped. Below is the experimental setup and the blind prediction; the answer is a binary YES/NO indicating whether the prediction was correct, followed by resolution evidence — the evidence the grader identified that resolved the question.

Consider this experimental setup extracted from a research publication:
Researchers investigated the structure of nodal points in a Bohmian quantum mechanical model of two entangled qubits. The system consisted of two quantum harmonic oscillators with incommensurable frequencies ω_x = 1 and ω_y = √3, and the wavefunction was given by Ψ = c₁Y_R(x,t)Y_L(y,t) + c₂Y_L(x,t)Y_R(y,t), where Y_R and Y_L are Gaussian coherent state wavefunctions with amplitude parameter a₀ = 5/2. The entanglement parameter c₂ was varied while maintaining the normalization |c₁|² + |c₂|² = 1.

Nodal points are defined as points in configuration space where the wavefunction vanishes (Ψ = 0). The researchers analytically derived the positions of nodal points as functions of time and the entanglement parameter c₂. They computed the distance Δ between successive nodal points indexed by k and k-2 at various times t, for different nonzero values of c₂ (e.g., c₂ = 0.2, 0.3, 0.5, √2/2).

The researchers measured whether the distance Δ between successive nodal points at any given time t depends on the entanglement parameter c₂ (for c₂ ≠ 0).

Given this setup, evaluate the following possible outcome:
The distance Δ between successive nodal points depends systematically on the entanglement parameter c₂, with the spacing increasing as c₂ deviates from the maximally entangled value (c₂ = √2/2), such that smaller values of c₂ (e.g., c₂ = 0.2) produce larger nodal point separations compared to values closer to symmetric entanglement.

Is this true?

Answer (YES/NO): NO